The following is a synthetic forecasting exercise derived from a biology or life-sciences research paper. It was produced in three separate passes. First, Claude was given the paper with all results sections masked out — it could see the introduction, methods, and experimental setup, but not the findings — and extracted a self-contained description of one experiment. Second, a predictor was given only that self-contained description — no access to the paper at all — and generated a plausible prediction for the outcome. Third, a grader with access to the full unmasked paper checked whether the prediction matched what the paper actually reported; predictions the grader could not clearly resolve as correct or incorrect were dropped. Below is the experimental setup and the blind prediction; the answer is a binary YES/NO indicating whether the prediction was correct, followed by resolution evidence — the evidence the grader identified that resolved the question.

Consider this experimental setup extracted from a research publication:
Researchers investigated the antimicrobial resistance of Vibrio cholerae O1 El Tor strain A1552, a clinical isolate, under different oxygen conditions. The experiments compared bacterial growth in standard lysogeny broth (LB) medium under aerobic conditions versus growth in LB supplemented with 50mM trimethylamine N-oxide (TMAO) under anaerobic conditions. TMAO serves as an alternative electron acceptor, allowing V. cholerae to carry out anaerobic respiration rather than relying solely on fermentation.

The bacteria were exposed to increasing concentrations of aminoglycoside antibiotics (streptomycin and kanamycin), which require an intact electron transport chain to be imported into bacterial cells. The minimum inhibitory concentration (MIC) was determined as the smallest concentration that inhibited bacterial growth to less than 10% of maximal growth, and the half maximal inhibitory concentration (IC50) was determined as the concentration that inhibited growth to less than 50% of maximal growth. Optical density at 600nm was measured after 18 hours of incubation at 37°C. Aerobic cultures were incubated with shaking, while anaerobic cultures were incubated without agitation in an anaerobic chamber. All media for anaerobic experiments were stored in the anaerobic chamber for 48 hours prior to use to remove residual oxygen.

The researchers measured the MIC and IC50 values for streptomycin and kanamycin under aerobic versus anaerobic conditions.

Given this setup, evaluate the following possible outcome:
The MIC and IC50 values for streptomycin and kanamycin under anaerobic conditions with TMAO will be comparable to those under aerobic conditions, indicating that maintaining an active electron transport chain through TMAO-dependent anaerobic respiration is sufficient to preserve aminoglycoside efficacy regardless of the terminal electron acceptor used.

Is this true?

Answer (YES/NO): NO